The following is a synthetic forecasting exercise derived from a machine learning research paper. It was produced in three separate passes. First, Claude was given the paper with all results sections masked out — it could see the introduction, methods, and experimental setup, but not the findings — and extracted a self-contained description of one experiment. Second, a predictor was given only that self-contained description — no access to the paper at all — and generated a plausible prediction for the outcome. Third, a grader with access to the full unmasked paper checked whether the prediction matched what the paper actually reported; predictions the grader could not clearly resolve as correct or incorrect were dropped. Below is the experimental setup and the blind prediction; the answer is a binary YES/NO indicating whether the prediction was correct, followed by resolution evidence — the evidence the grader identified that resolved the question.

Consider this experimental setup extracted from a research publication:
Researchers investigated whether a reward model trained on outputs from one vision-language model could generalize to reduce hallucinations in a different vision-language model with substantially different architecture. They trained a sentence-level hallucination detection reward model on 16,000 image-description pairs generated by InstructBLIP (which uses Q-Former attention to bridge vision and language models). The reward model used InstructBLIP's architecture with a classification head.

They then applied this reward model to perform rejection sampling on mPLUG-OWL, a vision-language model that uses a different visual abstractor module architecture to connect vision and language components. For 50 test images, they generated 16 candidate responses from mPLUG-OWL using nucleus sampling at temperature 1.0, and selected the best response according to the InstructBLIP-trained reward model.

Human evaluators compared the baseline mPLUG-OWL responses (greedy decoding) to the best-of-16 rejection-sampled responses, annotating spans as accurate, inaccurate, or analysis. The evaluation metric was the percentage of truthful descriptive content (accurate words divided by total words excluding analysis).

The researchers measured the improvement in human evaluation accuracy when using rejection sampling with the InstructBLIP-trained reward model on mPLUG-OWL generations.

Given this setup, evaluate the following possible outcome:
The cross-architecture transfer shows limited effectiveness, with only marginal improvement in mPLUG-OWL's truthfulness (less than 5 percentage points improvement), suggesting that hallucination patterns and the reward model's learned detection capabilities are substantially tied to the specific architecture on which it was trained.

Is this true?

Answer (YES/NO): NO